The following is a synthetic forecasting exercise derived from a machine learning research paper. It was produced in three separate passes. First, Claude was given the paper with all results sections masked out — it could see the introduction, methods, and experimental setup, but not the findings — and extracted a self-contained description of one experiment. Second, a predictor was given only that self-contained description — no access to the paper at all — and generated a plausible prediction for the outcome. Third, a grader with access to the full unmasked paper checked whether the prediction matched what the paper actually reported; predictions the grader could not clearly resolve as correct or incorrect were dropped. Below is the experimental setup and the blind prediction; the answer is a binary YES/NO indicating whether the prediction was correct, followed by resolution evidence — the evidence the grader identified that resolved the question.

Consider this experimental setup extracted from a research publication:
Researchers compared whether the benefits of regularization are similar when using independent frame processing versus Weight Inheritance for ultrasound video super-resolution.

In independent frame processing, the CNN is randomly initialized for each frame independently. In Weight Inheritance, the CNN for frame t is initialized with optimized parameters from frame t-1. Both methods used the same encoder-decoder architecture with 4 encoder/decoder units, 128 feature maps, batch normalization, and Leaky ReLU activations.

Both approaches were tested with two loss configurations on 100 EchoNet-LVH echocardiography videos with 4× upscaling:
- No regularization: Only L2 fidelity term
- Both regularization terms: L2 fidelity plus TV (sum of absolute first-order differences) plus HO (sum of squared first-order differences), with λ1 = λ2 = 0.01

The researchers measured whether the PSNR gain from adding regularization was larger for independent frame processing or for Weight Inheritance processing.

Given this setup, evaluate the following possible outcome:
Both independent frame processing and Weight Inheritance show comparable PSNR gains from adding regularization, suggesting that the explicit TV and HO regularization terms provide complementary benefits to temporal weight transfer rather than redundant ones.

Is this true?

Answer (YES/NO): NO